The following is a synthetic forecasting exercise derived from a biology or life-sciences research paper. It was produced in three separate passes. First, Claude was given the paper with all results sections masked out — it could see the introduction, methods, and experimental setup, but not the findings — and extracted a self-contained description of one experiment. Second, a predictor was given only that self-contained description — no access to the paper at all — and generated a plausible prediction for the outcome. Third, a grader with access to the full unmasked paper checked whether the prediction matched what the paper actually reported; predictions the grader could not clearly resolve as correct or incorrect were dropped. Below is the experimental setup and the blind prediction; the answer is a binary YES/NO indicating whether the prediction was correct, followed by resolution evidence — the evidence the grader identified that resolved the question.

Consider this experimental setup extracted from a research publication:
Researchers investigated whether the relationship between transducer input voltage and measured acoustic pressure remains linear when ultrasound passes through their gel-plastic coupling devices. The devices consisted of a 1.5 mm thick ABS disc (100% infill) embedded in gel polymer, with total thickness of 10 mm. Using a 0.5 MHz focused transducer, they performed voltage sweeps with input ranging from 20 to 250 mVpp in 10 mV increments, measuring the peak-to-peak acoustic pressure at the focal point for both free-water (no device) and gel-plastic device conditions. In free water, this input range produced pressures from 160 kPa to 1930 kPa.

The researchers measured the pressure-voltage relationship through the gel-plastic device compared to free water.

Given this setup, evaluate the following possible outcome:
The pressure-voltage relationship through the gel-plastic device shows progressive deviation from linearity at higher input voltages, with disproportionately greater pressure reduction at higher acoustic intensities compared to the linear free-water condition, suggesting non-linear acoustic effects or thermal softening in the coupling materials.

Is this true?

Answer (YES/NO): NO